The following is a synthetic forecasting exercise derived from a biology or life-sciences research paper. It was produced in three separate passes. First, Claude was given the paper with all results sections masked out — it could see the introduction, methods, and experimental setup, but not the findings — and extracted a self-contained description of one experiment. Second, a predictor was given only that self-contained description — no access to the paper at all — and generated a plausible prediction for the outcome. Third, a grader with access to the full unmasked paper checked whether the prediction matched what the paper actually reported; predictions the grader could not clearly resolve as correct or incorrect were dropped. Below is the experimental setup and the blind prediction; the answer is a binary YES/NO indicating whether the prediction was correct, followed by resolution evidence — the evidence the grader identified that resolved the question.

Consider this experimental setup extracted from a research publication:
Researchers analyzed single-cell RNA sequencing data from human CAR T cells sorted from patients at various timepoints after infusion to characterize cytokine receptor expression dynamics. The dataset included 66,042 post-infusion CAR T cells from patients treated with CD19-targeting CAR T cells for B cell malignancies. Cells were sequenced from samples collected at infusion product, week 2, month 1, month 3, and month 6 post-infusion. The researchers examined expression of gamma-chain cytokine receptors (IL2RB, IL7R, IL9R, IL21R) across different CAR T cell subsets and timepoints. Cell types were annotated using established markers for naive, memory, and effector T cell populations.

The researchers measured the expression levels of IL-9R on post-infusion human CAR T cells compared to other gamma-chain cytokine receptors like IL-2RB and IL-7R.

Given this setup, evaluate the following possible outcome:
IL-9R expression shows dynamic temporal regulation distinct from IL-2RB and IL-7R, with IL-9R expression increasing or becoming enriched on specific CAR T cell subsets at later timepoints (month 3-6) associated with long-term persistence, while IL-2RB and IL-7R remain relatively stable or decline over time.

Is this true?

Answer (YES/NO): NO